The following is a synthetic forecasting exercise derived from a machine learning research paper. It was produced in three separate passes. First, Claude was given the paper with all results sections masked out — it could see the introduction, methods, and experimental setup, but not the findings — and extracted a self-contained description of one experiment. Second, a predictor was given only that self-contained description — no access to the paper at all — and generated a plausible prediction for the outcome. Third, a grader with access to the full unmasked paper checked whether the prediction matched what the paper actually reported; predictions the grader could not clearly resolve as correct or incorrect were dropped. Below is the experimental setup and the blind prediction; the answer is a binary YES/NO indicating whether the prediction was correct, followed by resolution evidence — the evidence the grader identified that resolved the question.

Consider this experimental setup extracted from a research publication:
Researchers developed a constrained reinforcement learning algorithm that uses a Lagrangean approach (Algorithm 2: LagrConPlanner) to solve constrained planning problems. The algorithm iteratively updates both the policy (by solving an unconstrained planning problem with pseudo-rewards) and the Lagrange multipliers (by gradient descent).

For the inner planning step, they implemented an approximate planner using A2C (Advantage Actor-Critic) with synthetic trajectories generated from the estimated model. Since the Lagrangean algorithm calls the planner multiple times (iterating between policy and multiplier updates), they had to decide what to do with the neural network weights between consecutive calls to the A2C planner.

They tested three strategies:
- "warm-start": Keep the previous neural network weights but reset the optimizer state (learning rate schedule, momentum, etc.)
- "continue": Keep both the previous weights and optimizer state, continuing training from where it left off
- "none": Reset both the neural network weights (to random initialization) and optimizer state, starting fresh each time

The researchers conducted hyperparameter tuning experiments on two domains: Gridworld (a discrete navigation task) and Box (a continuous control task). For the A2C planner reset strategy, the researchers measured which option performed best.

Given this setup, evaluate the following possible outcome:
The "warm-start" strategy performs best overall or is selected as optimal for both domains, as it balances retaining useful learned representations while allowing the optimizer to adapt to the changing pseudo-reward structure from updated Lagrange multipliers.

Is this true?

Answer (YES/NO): NO